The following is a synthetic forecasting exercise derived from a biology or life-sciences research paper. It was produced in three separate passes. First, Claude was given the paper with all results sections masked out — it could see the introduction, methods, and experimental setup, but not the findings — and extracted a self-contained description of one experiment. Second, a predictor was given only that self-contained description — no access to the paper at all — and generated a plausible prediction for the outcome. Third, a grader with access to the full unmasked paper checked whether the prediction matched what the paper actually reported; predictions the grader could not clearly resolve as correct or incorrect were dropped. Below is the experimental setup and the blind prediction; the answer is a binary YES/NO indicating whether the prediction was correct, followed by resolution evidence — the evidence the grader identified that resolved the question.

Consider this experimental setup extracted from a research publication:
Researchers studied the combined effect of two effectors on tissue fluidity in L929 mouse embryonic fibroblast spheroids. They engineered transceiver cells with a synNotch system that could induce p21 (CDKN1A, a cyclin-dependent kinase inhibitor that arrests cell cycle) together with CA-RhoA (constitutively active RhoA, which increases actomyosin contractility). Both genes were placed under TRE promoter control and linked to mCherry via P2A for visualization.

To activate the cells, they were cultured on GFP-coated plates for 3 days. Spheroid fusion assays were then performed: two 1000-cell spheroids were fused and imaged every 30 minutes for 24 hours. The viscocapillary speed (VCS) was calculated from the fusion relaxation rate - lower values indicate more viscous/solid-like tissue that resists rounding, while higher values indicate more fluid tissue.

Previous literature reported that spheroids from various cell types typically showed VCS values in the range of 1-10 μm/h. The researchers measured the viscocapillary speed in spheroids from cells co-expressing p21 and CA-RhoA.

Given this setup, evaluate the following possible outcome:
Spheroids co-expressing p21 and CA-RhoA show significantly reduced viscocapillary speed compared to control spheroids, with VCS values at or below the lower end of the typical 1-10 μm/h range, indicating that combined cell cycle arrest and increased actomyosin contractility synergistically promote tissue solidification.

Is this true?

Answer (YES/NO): YES